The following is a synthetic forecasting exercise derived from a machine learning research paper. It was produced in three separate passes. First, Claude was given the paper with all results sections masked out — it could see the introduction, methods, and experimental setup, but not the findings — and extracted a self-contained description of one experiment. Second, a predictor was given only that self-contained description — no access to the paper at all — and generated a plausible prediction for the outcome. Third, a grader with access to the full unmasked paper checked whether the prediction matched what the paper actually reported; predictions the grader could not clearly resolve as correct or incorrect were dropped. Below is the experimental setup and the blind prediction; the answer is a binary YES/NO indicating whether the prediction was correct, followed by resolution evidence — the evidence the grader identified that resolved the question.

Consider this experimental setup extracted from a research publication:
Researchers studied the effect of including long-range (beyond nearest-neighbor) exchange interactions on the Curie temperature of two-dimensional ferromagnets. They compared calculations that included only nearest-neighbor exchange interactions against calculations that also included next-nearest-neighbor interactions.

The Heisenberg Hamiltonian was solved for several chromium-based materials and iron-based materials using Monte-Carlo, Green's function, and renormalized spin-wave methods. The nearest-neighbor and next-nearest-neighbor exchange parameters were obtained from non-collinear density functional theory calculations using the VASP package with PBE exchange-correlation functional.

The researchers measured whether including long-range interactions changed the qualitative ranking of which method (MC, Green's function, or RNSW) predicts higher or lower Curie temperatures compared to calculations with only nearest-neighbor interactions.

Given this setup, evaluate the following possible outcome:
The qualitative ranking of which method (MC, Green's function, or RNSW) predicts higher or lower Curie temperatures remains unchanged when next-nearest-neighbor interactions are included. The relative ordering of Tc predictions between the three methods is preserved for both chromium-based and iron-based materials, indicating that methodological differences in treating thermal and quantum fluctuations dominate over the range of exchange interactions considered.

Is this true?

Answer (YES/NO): YES